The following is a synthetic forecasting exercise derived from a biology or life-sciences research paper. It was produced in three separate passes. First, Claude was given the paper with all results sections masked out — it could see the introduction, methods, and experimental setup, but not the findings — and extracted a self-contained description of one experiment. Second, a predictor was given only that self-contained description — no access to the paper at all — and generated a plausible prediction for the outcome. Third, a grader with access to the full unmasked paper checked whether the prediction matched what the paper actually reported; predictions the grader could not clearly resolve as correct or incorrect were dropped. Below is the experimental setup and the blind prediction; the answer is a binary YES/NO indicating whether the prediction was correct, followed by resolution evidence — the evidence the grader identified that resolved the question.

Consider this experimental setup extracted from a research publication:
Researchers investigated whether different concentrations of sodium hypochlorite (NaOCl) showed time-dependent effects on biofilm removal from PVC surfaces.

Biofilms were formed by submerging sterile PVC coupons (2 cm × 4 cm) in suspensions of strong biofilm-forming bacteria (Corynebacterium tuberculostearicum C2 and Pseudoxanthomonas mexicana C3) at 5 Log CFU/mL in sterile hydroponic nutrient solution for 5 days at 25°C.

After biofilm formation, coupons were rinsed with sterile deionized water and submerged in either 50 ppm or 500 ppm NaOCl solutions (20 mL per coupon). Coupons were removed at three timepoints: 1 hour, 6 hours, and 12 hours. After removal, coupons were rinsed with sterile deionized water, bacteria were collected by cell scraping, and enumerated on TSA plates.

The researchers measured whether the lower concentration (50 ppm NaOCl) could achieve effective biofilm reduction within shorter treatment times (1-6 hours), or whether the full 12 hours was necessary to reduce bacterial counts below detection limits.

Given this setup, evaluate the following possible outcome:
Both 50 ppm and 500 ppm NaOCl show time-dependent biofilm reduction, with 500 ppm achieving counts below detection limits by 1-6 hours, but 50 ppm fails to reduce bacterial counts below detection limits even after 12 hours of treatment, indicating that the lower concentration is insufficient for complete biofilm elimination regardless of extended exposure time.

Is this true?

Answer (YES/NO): NO